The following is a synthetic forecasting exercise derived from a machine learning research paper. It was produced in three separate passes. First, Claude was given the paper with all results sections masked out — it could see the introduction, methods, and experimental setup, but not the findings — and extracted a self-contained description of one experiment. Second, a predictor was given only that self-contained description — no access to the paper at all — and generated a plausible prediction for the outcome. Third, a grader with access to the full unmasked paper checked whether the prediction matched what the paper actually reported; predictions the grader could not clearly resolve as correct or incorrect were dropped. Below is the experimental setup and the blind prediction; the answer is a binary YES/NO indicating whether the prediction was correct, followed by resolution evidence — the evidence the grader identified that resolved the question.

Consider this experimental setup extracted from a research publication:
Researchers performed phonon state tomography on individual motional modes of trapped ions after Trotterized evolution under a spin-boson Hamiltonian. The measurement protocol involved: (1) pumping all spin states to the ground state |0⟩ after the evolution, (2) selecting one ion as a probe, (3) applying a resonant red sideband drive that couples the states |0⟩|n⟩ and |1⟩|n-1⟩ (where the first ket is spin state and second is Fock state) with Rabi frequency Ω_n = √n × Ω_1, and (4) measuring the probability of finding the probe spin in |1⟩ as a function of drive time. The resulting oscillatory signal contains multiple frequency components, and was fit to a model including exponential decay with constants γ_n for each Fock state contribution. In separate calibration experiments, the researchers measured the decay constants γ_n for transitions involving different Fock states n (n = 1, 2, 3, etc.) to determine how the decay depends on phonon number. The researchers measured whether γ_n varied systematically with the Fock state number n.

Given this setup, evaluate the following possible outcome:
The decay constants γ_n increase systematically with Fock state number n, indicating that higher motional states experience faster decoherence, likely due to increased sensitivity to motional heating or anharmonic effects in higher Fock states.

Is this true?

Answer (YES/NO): NO